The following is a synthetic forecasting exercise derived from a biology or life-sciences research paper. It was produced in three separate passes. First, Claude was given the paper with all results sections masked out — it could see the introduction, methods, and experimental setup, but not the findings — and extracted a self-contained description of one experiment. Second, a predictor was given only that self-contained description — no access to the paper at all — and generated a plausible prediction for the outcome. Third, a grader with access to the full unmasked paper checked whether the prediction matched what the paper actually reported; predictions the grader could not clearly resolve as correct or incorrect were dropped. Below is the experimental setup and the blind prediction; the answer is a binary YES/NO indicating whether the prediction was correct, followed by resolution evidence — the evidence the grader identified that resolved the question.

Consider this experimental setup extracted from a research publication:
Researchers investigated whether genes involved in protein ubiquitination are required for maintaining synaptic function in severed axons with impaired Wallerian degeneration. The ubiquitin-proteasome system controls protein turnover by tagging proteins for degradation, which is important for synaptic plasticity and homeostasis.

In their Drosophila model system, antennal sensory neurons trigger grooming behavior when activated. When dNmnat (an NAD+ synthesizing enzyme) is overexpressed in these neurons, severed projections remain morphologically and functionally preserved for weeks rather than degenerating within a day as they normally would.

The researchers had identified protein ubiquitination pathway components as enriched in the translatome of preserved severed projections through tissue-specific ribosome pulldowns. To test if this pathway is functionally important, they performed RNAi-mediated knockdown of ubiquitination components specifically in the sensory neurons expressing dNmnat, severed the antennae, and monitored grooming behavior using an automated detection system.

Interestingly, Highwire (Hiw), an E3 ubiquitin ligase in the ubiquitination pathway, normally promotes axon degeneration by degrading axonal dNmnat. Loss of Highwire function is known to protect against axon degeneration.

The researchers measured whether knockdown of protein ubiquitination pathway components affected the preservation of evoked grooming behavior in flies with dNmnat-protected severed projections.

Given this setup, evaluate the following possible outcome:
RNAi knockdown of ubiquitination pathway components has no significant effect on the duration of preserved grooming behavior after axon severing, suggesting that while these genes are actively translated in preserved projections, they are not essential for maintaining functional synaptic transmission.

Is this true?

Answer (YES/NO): NO